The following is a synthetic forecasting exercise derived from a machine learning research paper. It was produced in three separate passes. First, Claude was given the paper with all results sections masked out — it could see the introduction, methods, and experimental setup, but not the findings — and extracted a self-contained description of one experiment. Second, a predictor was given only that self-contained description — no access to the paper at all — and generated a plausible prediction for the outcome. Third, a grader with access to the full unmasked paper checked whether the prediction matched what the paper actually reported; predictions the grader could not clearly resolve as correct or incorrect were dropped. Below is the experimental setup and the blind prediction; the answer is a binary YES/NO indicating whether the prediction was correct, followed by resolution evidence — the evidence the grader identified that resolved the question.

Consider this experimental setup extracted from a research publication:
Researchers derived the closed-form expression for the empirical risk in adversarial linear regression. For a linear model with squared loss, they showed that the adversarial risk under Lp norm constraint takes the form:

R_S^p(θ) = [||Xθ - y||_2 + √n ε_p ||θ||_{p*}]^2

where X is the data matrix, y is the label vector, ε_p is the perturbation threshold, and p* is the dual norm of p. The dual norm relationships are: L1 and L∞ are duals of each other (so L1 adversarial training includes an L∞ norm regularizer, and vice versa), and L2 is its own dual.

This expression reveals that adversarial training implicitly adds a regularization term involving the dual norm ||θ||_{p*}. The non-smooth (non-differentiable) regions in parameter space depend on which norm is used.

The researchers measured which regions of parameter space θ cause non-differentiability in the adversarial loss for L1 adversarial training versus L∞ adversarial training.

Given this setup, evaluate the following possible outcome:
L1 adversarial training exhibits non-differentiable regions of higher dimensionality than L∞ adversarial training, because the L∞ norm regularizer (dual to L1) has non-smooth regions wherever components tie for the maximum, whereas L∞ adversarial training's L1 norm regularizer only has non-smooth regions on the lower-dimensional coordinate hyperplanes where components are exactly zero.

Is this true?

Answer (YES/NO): NO